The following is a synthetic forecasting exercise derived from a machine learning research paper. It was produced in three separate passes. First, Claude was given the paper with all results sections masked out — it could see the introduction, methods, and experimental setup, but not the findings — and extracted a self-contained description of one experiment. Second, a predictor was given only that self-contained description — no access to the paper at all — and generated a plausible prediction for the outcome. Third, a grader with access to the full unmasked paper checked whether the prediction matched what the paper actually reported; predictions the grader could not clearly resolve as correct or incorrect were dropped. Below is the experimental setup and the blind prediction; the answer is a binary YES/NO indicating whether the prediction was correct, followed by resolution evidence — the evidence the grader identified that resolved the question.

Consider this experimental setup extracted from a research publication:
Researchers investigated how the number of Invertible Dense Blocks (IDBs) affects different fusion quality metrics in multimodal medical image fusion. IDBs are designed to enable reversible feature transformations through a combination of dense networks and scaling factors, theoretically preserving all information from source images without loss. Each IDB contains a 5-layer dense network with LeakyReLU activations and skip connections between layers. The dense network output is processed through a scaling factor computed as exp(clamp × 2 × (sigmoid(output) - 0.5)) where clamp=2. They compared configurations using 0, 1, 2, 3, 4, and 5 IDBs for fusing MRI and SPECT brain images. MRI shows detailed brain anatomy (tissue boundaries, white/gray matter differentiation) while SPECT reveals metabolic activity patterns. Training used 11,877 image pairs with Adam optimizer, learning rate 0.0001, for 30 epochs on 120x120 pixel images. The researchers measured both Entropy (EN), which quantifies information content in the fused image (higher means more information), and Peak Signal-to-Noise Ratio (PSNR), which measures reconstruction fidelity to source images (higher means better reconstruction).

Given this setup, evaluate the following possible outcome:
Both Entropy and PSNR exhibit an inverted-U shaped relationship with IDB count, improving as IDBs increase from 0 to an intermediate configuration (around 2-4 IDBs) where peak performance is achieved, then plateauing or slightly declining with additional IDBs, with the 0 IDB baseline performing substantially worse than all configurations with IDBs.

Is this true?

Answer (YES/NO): NO